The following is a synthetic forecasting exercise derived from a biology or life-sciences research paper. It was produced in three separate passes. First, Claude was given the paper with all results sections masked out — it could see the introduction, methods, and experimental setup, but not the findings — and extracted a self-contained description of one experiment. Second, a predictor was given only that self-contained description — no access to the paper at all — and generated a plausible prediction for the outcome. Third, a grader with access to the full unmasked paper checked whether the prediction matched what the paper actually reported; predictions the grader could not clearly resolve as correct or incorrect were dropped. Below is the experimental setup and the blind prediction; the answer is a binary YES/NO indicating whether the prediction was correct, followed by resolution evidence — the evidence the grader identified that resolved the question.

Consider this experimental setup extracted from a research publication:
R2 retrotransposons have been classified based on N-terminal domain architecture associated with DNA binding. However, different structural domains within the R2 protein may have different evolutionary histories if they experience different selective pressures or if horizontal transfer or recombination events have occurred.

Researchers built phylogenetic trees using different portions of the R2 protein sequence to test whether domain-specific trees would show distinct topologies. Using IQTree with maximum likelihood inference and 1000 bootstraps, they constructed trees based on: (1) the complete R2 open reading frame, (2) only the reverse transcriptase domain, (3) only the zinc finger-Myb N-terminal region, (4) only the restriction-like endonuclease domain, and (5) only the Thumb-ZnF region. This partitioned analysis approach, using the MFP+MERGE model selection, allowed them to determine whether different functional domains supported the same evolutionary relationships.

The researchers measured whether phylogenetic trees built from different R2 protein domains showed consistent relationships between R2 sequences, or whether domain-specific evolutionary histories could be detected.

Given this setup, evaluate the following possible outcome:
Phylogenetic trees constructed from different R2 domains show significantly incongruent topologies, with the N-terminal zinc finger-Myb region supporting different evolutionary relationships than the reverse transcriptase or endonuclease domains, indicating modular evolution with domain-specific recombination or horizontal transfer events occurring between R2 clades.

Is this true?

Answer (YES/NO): NO